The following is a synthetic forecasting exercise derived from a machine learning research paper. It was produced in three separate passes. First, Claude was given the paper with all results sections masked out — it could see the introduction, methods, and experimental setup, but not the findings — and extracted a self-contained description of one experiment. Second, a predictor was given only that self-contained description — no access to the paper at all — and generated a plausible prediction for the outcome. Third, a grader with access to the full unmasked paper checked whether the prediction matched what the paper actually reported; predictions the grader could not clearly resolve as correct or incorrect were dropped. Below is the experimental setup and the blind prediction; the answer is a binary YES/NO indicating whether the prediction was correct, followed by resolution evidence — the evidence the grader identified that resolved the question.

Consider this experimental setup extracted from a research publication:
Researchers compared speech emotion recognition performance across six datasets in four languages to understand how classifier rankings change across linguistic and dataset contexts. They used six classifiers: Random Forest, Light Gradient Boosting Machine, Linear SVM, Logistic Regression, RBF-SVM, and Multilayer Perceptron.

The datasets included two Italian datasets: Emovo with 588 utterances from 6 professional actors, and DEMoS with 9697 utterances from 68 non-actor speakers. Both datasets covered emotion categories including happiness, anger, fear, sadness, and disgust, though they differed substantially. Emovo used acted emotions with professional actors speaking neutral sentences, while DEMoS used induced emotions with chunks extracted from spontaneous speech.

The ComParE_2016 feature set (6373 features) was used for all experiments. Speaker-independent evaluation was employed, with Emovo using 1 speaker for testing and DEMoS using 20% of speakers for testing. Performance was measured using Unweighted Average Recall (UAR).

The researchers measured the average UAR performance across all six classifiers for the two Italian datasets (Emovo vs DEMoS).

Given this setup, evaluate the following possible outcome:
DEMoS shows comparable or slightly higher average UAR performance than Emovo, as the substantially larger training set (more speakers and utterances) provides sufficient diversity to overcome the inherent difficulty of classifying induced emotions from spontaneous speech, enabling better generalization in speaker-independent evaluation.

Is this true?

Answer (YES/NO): NO